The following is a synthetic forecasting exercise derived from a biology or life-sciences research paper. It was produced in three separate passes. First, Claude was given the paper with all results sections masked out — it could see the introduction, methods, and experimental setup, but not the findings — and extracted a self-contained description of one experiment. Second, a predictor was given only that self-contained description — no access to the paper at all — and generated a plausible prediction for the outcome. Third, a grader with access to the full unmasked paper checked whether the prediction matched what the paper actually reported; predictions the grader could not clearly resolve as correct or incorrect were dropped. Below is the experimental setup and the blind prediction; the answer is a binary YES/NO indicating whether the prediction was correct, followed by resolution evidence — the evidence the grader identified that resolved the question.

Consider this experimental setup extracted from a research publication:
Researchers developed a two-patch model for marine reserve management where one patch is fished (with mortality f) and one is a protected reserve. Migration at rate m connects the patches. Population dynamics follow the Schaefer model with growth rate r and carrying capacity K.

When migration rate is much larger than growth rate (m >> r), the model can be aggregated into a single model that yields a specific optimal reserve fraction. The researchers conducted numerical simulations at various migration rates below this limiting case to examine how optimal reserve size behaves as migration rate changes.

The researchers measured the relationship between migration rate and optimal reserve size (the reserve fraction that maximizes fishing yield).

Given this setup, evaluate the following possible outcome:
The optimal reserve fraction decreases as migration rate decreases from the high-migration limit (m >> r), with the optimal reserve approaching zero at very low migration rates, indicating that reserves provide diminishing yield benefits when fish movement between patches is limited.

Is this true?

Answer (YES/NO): NO